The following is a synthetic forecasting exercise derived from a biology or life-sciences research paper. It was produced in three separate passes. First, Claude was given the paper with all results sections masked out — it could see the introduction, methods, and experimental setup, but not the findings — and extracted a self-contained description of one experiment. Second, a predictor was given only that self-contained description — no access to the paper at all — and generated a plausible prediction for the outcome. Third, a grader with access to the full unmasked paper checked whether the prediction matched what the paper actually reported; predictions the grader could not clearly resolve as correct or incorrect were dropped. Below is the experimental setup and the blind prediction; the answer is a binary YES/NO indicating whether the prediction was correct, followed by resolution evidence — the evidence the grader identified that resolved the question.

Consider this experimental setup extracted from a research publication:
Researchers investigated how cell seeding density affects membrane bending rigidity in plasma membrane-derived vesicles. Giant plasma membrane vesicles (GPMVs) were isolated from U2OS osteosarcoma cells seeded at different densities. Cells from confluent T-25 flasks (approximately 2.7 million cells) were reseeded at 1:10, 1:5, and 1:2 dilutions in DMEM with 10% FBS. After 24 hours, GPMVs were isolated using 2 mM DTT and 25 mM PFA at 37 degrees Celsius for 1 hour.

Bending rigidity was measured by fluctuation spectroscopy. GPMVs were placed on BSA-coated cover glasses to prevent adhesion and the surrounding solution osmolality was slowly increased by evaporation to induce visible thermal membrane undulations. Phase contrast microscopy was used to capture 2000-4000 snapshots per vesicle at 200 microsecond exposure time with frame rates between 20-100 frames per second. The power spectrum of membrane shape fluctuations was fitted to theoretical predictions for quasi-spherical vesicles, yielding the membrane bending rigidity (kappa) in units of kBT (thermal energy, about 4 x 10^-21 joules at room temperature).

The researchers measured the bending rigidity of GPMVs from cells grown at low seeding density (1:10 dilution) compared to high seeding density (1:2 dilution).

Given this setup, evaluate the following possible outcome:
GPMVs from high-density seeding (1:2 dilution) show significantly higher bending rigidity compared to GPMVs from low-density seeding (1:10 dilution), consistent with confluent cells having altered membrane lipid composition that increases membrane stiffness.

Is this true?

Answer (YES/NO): YES